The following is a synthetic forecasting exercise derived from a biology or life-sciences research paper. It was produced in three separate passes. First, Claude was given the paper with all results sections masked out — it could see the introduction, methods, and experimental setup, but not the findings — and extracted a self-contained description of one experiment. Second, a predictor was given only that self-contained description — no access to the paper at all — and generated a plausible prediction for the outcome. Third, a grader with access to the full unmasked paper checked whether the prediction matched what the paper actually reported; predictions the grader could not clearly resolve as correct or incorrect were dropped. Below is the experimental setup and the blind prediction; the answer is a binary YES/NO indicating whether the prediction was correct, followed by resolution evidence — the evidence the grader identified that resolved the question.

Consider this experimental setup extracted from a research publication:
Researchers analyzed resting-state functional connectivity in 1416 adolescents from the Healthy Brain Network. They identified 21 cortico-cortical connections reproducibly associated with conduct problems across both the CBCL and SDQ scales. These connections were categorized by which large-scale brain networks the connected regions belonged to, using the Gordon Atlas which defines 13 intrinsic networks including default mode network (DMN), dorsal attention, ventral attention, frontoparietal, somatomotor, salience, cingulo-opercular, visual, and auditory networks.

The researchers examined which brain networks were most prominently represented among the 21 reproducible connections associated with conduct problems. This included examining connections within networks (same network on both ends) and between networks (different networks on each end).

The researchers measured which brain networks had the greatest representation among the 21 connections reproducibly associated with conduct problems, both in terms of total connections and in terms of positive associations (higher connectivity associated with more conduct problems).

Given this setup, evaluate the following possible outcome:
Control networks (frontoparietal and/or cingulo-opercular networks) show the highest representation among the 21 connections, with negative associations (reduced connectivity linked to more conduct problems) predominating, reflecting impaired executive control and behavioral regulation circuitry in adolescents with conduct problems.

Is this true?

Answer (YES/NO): NO